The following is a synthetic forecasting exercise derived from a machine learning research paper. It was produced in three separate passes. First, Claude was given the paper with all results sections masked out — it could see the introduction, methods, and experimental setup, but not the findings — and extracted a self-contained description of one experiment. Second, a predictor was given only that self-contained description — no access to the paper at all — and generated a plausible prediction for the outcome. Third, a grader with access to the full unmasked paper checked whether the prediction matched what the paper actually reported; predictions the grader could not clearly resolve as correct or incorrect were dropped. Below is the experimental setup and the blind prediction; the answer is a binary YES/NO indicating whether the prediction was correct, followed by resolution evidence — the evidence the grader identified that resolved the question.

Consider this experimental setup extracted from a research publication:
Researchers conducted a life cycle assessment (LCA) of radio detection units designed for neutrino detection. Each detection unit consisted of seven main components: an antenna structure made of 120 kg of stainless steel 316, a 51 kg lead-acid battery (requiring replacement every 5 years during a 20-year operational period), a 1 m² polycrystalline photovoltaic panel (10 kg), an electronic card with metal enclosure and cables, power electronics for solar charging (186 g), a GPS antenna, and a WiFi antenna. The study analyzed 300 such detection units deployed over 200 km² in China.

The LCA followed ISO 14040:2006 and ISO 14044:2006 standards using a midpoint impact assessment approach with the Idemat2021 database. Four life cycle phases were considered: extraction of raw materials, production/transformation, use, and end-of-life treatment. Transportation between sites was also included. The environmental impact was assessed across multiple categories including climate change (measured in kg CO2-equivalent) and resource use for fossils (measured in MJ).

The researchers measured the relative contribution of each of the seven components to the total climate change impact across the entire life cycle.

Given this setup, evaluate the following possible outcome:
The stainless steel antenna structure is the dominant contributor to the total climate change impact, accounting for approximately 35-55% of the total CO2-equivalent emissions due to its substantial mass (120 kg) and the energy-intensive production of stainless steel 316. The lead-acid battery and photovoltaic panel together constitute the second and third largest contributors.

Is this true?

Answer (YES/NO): NO